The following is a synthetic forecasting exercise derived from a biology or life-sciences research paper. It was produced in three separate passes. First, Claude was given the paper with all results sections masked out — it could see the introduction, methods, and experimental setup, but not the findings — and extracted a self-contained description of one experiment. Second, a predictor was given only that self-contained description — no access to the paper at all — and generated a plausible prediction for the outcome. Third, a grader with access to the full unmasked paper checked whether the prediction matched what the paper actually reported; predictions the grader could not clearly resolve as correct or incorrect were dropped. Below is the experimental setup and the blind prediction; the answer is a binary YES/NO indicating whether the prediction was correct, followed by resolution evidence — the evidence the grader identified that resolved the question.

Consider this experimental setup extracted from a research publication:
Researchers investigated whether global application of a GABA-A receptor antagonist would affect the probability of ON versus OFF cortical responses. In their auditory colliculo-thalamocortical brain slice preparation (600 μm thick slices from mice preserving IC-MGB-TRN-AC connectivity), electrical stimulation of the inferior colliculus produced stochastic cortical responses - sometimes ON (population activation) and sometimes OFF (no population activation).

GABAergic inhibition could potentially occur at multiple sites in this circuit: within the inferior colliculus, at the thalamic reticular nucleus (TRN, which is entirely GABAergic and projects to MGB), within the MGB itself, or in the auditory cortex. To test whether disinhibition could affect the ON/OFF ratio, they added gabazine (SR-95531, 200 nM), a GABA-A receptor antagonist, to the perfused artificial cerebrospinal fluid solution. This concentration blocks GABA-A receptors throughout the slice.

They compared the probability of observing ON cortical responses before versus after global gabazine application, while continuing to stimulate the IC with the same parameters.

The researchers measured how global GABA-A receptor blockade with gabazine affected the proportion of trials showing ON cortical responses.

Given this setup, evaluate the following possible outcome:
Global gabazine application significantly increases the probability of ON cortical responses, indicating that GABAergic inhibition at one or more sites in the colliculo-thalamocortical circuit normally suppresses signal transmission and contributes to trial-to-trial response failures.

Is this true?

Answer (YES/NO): YES